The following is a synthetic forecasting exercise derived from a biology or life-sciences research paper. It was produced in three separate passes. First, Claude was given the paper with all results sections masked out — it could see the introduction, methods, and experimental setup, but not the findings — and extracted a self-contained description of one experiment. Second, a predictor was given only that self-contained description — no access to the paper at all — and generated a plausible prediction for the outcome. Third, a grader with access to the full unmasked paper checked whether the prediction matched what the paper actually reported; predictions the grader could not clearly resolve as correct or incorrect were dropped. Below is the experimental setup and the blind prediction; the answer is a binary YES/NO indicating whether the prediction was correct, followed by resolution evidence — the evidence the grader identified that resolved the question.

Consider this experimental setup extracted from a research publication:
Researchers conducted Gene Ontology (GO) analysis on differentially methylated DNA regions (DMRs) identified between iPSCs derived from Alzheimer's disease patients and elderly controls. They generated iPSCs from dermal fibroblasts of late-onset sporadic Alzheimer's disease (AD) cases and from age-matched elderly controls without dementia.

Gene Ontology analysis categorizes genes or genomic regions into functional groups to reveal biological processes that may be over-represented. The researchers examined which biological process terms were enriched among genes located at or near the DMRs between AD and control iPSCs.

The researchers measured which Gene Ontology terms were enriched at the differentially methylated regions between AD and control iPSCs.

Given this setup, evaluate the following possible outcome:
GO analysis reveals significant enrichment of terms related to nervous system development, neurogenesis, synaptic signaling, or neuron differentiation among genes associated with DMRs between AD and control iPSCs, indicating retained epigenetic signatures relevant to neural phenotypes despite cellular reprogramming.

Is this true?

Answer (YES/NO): YES